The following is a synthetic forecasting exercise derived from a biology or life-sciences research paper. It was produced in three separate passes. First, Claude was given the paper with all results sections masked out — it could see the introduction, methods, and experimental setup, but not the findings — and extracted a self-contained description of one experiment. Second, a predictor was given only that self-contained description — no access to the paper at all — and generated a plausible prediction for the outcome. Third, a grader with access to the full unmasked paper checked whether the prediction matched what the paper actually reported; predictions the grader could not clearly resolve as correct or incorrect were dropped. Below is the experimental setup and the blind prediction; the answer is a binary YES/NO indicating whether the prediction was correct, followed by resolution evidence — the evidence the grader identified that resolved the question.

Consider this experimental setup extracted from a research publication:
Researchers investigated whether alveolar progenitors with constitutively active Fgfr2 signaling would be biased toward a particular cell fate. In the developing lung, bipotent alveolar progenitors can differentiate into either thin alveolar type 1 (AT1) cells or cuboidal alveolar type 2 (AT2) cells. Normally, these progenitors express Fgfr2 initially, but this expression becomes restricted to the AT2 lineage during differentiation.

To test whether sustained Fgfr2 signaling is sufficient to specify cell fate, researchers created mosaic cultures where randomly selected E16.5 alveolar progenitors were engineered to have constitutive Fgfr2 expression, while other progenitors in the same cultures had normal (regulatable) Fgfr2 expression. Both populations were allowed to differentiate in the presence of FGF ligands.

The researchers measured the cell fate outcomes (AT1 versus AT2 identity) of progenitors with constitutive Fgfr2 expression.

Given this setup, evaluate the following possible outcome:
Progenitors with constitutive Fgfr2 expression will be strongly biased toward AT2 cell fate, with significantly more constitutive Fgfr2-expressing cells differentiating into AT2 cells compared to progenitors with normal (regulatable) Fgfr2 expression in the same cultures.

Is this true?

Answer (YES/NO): YES